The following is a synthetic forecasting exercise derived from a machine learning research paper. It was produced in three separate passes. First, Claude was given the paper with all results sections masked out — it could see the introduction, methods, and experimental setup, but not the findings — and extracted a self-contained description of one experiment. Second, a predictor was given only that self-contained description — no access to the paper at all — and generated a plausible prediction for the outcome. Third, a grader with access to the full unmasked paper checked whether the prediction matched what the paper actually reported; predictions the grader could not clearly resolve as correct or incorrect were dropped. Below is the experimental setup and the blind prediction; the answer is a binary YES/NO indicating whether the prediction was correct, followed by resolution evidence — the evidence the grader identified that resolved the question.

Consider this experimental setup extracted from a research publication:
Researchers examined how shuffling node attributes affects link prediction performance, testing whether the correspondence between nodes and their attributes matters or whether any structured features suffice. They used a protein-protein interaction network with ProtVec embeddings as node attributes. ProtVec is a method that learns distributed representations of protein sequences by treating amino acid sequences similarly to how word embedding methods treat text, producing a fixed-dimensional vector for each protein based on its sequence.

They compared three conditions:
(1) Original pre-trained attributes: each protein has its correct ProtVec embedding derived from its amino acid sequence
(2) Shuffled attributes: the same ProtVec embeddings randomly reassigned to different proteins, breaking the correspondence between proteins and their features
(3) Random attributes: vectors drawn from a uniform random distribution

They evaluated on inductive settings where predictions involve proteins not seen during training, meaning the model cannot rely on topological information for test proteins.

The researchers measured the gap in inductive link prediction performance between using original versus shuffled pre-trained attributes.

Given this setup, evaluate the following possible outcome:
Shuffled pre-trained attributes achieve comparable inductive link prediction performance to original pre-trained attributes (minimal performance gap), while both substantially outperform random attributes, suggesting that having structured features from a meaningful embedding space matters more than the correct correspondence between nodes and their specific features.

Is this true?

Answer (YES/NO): YES